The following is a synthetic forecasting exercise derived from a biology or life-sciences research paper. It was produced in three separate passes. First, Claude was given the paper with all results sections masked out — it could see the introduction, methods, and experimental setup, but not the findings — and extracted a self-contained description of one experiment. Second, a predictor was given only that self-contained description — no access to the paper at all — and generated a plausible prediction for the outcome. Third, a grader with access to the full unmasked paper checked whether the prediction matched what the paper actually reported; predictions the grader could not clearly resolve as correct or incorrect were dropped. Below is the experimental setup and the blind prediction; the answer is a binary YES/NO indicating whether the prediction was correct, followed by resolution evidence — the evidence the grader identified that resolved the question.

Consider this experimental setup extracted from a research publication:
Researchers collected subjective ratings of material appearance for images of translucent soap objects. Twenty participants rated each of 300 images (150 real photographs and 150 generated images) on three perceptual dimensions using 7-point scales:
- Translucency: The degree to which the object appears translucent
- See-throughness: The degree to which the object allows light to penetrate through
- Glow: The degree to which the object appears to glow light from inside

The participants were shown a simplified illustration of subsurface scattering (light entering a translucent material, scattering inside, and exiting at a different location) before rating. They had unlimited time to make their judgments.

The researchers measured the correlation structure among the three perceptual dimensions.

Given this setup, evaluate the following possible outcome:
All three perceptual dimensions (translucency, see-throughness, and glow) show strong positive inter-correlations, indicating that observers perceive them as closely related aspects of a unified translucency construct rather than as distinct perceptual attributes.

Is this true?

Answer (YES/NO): YES